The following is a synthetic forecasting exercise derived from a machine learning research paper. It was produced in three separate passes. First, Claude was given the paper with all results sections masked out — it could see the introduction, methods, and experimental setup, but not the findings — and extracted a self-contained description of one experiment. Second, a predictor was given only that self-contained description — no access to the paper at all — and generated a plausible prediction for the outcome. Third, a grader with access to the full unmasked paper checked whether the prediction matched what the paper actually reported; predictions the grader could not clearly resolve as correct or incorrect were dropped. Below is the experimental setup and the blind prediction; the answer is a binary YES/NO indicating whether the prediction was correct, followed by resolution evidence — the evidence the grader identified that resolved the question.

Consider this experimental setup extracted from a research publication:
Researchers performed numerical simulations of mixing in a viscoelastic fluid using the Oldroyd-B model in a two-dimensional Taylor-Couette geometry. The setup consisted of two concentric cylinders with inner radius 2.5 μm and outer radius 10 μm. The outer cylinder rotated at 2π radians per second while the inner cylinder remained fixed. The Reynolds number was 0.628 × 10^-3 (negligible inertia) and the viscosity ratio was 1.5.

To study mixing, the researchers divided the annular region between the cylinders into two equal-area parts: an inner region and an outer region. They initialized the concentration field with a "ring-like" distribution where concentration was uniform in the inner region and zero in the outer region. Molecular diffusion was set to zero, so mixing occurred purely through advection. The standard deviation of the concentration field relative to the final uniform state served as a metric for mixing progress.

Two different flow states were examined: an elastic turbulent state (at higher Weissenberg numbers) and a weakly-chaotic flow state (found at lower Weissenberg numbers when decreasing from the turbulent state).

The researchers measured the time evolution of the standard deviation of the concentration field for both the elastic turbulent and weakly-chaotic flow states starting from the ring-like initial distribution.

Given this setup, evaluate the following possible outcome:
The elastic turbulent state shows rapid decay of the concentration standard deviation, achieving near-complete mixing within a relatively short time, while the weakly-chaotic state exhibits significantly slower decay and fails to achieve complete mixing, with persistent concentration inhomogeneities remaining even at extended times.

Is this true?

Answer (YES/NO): YES